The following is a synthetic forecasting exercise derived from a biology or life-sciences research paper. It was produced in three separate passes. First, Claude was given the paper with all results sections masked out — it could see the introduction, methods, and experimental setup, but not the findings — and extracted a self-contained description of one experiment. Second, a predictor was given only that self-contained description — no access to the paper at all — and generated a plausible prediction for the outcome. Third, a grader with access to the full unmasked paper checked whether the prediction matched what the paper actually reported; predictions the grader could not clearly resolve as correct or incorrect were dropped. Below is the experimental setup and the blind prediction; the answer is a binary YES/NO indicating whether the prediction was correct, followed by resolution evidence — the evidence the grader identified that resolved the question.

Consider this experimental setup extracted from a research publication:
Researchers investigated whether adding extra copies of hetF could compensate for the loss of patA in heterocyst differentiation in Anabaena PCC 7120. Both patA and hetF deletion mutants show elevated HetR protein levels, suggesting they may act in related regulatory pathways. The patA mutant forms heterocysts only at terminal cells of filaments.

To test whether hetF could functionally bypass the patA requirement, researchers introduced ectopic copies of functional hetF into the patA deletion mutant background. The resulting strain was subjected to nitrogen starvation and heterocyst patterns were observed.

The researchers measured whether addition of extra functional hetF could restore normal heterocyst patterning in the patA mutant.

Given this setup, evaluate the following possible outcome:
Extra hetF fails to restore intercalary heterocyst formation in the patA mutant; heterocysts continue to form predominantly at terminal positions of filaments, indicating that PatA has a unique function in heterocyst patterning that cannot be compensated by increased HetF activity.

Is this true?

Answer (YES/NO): NO